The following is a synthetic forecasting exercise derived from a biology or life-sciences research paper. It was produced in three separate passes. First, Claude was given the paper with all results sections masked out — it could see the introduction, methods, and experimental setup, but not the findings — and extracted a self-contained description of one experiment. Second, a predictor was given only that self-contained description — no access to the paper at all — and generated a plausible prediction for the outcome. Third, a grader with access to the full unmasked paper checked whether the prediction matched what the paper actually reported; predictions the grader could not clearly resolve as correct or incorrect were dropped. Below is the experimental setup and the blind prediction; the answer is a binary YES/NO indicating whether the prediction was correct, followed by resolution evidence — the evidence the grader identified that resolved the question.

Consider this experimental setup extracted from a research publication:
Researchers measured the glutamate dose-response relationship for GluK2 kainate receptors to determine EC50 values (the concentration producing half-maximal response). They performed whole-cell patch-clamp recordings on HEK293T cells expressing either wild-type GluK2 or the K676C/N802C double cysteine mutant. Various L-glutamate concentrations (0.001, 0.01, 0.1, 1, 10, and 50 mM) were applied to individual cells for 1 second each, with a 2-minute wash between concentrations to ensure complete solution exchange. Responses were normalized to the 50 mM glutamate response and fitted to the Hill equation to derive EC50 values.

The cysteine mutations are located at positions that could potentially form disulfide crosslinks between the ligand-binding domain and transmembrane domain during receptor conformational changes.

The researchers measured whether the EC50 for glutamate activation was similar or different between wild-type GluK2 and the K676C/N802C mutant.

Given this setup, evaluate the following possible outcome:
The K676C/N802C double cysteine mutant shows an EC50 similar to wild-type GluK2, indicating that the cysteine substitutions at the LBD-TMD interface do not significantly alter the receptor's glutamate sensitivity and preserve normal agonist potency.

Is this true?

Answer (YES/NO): YES